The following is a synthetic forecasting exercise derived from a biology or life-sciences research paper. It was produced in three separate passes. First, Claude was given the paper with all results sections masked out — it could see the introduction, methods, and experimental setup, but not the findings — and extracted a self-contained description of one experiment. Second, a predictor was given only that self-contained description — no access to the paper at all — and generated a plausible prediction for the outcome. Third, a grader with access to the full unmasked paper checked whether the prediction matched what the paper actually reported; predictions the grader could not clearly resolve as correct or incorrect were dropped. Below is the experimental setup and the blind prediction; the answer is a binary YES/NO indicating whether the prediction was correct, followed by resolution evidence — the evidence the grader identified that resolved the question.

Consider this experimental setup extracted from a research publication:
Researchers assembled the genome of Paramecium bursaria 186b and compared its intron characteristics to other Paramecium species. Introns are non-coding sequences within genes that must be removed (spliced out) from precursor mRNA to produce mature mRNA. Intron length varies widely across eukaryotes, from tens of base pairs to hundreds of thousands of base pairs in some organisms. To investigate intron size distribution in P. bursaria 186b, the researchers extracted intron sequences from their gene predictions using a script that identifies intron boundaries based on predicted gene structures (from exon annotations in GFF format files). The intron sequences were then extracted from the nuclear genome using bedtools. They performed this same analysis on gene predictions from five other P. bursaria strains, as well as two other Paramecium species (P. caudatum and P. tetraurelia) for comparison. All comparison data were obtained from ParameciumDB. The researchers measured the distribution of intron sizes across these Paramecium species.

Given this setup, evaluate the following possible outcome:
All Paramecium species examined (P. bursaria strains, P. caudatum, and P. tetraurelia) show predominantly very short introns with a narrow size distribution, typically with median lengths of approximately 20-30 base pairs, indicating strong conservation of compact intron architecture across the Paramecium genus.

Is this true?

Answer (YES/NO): YES